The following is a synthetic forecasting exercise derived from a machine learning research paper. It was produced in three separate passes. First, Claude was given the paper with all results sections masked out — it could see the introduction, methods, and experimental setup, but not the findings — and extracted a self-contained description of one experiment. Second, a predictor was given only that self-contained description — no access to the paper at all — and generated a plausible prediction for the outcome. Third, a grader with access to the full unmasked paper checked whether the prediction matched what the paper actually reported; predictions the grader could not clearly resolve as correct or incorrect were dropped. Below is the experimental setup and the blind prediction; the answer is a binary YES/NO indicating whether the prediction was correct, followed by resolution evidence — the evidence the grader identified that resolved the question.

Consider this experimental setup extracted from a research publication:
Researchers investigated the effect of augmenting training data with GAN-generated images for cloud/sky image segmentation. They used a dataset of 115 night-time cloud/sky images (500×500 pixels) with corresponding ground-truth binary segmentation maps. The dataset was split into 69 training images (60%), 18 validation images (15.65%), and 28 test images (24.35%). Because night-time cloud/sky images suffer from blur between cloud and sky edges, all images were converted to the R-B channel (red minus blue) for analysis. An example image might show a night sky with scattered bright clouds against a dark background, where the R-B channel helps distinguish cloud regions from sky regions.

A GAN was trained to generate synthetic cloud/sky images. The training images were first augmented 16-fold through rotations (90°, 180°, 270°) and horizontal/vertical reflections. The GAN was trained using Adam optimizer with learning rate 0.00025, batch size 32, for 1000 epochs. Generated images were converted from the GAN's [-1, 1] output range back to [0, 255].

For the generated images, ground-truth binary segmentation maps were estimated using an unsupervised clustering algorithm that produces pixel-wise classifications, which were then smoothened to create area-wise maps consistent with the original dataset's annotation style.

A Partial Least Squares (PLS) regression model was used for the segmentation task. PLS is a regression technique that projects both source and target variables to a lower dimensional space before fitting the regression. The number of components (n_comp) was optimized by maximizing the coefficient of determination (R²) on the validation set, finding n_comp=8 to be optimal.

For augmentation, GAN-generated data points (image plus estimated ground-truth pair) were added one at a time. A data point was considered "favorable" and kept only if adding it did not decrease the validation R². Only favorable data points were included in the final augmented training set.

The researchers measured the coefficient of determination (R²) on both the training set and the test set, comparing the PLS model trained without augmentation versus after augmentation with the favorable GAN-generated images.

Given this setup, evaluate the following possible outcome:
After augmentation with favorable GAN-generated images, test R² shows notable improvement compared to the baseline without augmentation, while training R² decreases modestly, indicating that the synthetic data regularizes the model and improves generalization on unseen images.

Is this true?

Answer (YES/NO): NO